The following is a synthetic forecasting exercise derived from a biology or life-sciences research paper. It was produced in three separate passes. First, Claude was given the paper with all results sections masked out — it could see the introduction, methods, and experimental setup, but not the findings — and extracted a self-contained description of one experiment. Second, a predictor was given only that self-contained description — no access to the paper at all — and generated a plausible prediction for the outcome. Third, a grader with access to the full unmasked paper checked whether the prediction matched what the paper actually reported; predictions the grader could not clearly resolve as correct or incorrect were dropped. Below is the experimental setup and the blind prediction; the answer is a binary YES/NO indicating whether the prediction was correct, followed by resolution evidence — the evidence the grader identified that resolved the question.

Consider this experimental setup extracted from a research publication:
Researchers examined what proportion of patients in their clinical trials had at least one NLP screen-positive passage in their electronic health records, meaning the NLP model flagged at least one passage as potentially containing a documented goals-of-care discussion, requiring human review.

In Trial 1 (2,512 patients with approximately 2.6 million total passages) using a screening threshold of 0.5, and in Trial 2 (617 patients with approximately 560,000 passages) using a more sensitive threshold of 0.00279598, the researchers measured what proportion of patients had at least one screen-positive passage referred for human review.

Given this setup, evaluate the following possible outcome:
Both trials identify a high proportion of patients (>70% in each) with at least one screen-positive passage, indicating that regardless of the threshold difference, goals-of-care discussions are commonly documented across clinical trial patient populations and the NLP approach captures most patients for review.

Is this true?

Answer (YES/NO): YES